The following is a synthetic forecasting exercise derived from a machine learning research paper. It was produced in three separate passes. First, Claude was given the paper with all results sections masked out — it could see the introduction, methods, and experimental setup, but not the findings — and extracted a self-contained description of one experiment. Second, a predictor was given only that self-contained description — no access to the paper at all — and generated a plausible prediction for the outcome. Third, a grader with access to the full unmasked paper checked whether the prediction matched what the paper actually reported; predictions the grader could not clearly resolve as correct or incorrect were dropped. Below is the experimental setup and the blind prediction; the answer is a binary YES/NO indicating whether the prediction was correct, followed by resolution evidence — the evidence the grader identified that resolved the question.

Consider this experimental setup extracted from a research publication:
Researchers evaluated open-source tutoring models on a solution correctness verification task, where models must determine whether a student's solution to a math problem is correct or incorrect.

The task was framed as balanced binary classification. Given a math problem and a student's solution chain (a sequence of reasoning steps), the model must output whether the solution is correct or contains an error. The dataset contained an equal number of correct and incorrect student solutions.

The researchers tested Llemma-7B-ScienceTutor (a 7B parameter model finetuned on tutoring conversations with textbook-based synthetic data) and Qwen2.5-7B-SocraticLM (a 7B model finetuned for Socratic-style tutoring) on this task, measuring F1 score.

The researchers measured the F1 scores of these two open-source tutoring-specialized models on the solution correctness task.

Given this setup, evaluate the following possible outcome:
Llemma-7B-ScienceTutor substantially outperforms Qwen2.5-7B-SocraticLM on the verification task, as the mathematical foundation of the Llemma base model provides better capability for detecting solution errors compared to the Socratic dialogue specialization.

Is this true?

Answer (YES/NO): YES